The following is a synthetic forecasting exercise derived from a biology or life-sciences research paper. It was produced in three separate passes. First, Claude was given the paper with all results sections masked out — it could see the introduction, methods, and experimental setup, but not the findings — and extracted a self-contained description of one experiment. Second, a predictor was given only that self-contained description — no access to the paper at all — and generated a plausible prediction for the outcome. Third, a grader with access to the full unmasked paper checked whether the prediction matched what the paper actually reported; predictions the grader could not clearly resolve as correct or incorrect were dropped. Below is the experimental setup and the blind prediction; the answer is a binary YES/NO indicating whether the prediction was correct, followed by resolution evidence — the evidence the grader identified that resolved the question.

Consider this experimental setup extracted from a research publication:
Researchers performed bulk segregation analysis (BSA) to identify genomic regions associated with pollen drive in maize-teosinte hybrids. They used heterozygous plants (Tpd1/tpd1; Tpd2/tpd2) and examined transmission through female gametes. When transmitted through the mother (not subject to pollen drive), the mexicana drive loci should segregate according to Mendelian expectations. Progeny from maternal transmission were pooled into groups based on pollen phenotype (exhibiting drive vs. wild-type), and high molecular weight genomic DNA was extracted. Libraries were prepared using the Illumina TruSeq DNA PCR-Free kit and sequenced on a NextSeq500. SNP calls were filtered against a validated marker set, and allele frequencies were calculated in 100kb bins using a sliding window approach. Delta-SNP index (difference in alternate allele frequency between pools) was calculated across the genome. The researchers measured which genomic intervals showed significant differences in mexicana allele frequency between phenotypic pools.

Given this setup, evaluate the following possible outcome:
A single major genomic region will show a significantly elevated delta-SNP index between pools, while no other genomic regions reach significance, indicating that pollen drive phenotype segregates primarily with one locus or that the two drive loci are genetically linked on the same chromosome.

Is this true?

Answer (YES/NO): NO